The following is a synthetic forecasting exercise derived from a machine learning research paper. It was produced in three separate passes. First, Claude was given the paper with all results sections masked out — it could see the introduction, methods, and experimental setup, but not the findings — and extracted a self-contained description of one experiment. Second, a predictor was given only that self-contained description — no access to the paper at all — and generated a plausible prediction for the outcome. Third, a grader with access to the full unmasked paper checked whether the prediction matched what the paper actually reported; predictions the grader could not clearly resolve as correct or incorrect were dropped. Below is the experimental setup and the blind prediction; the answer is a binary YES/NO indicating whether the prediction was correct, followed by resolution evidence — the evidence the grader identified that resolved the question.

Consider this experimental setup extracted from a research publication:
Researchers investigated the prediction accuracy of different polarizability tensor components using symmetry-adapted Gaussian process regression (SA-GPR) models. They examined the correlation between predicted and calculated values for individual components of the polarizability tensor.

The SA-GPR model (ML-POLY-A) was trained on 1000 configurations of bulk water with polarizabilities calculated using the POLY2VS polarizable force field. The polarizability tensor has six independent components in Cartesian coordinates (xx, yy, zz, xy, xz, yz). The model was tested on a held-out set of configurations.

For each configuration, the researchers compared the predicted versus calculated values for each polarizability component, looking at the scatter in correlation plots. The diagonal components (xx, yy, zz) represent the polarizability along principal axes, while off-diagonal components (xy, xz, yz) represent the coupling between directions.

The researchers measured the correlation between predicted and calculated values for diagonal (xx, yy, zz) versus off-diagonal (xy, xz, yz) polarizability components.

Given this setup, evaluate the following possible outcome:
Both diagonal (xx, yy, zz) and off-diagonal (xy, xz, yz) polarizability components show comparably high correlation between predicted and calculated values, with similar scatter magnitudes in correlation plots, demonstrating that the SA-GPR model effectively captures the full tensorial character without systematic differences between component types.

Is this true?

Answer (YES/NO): NO